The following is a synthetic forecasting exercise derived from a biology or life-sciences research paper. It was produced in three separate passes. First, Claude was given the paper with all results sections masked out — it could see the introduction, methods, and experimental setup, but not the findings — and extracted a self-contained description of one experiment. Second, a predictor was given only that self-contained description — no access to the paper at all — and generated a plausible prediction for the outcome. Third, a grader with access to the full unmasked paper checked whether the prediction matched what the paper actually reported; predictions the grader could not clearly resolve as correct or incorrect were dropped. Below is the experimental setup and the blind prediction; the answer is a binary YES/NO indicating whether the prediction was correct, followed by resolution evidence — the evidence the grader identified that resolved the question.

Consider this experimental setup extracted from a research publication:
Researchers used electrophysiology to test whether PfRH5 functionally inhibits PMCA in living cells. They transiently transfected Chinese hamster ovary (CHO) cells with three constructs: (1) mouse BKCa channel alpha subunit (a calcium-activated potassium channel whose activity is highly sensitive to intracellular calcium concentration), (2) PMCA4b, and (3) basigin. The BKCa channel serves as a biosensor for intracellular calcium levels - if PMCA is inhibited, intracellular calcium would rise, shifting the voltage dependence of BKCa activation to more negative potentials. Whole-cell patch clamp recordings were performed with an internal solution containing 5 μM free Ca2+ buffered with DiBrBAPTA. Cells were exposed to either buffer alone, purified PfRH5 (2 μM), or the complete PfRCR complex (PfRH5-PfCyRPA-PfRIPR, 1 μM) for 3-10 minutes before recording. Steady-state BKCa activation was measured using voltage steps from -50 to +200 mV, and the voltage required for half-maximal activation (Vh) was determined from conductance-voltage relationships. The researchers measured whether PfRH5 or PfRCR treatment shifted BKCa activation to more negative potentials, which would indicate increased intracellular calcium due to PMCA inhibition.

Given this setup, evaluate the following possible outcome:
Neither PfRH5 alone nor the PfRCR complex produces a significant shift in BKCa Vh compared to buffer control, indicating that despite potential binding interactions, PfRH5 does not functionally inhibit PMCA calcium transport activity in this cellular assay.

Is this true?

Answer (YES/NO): YES